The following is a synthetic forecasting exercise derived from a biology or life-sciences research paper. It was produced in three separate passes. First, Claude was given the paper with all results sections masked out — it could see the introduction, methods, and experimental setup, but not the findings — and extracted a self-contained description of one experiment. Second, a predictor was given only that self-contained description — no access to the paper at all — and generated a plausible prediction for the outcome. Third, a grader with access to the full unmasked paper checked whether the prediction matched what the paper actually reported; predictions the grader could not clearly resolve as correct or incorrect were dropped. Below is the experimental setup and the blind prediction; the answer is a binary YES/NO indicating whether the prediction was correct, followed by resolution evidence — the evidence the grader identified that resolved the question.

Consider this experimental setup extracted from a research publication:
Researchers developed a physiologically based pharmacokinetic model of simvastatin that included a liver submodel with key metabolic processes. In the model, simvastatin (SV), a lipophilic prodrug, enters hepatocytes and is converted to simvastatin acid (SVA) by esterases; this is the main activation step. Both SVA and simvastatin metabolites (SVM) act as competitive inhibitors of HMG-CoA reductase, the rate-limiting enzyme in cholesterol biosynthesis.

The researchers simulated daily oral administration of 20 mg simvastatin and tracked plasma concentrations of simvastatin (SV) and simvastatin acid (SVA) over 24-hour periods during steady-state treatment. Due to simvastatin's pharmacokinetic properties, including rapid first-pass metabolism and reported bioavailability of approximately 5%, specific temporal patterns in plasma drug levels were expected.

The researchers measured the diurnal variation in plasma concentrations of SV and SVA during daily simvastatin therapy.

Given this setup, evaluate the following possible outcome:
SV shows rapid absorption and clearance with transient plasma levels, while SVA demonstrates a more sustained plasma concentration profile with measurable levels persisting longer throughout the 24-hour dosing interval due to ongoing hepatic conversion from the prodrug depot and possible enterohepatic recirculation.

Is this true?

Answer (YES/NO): NO